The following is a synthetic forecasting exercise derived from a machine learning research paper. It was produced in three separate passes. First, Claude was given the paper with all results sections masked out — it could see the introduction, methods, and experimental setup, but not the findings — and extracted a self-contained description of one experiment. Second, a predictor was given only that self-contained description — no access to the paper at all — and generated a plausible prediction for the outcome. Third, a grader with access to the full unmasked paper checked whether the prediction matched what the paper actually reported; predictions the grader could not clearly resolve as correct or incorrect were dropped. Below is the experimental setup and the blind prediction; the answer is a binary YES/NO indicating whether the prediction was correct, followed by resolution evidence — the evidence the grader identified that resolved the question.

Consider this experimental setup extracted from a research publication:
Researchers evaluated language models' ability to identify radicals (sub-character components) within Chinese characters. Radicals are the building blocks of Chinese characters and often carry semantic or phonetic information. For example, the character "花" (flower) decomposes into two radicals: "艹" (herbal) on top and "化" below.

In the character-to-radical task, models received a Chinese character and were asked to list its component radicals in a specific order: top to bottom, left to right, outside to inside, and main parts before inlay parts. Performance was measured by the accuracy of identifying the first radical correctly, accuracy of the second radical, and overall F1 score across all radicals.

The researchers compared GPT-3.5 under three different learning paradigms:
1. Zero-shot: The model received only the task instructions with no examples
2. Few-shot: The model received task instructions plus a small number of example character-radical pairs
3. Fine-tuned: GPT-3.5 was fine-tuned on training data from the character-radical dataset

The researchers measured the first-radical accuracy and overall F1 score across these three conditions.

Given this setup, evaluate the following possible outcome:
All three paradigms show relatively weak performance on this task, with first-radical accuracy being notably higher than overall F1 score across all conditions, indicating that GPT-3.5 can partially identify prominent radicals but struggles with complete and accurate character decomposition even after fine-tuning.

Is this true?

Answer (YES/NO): NO